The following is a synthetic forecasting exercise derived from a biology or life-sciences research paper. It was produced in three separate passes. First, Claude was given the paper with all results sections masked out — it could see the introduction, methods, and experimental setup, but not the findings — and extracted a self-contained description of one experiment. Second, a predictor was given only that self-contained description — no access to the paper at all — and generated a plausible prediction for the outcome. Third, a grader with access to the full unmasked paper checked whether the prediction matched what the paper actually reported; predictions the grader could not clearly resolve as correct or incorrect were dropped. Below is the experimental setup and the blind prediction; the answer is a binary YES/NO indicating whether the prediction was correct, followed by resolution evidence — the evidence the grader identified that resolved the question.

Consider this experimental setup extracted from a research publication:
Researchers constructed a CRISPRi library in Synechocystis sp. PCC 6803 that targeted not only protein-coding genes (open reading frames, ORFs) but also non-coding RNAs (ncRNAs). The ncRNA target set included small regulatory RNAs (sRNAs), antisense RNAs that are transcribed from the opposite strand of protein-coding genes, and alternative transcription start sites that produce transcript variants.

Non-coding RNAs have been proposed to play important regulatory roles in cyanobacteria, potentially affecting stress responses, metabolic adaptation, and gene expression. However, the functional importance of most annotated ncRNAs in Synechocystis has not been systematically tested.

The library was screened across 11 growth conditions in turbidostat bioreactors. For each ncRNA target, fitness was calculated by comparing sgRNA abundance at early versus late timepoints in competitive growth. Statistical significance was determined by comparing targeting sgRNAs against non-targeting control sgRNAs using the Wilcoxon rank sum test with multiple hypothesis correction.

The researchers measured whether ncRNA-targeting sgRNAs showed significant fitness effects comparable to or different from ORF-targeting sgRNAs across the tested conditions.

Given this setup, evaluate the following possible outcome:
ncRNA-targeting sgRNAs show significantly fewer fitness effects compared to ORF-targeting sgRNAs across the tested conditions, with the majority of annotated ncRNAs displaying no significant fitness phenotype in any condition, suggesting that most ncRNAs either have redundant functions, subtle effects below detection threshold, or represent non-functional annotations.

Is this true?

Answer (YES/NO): YES